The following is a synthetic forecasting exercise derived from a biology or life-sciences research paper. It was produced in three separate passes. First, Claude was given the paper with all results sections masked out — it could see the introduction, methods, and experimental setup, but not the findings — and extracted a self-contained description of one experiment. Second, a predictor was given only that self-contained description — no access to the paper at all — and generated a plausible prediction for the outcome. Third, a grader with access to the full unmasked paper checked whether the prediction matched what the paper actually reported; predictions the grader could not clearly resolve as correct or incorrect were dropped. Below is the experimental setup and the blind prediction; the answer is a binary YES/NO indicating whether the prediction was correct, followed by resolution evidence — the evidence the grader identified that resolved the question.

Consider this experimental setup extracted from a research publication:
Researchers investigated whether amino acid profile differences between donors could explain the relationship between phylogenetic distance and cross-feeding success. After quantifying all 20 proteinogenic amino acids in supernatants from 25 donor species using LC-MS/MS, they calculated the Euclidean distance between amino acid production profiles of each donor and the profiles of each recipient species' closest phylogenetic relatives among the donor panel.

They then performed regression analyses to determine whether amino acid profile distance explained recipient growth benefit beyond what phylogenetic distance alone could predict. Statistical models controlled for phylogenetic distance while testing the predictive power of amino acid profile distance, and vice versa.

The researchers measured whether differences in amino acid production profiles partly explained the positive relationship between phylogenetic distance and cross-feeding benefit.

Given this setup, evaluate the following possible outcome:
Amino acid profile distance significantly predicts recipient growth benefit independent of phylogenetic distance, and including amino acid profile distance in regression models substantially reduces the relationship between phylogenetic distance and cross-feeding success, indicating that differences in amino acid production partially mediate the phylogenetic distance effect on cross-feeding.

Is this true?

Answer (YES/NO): NO